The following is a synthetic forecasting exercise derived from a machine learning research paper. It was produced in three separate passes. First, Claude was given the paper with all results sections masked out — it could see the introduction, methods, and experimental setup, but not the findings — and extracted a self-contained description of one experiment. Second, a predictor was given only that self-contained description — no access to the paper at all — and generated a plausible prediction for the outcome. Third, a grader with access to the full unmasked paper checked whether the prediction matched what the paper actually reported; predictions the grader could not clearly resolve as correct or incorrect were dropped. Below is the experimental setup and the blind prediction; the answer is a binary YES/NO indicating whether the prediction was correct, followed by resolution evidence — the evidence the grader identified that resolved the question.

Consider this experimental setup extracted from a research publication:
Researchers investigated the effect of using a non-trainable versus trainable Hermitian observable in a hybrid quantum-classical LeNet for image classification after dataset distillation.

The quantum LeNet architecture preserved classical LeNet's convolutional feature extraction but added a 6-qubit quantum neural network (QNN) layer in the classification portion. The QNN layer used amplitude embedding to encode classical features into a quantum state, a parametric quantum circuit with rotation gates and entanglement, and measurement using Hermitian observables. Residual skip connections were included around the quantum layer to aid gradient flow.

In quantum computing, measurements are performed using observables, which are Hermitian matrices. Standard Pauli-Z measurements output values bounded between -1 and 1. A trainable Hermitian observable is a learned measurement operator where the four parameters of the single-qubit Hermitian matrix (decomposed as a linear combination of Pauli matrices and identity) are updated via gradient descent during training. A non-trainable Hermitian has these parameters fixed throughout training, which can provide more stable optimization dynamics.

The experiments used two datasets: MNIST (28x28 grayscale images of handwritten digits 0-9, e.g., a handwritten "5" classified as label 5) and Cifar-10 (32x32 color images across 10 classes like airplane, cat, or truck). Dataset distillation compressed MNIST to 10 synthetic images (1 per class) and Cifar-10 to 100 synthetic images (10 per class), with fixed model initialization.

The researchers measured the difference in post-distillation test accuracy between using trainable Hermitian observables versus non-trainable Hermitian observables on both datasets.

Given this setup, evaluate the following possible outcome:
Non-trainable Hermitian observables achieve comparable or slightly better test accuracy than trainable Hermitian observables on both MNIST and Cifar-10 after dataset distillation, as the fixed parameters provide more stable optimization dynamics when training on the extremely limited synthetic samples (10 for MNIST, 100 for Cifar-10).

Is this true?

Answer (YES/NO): NO